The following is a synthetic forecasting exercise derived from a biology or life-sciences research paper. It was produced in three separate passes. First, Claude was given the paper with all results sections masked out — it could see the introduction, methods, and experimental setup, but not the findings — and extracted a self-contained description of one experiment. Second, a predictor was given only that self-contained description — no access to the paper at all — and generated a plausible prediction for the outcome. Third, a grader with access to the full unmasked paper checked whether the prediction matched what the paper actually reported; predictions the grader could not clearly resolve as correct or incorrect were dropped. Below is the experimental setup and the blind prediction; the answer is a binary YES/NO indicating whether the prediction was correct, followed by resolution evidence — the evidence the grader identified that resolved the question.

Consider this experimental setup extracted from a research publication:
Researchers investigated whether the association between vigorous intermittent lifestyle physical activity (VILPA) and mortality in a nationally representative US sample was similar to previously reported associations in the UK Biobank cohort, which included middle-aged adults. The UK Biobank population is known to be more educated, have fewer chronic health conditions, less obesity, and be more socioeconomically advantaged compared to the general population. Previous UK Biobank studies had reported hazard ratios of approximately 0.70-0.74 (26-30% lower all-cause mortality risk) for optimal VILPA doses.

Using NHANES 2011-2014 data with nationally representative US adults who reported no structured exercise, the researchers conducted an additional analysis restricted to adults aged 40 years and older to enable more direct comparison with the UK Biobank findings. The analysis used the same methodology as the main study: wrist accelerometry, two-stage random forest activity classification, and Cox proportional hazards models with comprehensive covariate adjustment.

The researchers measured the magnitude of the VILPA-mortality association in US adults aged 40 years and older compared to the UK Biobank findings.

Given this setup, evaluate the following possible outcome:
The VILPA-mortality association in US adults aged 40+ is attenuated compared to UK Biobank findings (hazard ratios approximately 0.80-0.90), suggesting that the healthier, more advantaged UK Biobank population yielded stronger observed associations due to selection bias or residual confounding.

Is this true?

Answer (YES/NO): NO